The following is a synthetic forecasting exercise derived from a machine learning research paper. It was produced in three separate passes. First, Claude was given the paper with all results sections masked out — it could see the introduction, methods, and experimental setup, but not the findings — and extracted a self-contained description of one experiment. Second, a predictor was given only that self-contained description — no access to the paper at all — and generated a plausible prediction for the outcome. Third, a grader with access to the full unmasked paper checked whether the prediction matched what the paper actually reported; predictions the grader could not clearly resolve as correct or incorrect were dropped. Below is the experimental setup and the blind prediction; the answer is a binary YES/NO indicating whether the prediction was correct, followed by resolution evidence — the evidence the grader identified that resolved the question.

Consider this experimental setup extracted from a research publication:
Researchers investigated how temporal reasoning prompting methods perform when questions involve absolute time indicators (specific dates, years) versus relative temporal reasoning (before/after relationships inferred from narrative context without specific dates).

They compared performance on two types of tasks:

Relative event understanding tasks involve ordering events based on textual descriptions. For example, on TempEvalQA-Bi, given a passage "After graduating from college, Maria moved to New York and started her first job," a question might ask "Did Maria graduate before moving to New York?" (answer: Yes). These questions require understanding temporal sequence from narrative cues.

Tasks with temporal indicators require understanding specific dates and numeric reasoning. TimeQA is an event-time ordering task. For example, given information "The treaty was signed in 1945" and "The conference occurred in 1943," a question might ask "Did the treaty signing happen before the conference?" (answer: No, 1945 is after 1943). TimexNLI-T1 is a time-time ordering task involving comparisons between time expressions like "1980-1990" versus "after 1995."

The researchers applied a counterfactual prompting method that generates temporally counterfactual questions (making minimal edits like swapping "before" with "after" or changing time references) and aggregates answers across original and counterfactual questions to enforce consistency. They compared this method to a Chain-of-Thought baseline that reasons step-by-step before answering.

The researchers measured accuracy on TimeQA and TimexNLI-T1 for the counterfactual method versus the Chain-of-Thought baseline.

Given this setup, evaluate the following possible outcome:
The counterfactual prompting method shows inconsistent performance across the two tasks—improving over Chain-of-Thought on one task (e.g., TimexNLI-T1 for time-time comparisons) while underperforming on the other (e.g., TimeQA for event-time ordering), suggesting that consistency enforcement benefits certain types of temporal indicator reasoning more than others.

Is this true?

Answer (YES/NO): NO